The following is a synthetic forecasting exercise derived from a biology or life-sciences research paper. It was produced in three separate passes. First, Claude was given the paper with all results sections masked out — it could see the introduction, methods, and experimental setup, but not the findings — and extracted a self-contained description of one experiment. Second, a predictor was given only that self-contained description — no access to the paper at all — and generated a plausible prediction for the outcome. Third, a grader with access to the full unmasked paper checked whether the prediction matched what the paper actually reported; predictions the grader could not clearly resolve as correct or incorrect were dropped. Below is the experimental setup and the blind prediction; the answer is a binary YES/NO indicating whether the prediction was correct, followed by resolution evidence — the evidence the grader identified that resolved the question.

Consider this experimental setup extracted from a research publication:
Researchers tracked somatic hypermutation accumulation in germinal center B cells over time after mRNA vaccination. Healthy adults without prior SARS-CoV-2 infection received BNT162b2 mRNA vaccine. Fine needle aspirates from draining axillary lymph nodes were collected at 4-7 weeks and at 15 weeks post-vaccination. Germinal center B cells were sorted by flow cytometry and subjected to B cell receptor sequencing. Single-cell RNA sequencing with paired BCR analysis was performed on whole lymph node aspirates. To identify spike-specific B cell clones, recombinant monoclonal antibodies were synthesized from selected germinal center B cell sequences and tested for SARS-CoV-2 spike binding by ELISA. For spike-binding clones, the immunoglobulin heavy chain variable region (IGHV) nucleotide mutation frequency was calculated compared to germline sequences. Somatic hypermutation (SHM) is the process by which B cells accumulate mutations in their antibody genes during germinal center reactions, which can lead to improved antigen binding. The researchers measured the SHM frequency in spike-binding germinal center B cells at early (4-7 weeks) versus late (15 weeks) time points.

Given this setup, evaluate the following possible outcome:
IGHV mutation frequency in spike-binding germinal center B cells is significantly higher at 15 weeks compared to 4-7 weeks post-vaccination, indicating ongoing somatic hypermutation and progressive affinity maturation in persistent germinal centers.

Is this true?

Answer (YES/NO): YES